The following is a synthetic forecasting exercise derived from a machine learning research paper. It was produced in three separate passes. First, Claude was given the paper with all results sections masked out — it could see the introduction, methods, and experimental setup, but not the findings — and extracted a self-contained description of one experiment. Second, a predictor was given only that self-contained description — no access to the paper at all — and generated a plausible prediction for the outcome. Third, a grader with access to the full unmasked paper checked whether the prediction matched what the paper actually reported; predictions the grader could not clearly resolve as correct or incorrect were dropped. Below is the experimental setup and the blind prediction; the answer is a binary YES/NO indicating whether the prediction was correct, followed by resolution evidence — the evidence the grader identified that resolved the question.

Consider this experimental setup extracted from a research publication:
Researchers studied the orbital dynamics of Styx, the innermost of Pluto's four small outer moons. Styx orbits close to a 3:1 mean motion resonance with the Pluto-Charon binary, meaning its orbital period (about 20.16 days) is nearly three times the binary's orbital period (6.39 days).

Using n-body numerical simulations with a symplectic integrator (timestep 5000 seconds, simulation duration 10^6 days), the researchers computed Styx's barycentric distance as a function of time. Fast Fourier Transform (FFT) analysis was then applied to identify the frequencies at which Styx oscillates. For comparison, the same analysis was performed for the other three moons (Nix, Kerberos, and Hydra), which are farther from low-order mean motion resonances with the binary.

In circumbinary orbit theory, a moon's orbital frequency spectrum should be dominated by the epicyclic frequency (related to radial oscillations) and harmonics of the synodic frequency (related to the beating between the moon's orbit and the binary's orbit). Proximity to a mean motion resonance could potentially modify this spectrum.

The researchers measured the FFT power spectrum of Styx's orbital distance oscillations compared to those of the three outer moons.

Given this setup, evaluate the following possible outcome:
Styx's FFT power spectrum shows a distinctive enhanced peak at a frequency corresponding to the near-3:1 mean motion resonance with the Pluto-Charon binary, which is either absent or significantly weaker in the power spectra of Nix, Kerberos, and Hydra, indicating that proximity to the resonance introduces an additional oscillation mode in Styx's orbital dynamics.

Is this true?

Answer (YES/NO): NO